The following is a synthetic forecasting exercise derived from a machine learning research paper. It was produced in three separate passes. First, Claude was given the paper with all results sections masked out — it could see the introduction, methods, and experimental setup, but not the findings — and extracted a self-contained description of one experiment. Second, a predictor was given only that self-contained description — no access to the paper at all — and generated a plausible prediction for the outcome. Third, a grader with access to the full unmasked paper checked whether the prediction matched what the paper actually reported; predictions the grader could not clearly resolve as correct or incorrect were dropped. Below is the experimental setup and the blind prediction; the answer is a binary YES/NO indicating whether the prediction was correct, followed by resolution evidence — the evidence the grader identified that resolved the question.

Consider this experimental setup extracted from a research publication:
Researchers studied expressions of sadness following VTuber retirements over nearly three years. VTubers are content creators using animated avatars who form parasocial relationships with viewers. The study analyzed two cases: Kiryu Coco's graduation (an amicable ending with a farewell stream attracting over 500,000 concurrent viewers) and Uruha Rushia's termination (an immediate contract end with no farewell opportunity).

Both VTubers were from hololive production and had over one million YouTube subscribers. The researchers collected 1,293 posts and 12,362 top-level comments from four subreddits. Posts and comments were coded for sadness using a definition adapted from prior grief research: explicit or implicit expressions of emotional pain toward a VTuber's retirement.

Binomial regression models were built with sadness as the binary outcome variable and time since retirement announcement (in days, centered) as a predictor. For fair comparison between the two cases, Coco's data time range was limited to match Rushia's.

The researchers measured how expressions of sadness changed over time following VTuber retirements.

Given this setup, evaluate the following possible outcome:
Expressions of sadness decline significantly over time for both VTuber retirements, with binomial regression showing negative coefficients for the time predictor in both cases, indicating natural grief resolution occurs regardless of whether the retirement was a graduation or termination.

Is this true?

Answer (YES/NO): YES